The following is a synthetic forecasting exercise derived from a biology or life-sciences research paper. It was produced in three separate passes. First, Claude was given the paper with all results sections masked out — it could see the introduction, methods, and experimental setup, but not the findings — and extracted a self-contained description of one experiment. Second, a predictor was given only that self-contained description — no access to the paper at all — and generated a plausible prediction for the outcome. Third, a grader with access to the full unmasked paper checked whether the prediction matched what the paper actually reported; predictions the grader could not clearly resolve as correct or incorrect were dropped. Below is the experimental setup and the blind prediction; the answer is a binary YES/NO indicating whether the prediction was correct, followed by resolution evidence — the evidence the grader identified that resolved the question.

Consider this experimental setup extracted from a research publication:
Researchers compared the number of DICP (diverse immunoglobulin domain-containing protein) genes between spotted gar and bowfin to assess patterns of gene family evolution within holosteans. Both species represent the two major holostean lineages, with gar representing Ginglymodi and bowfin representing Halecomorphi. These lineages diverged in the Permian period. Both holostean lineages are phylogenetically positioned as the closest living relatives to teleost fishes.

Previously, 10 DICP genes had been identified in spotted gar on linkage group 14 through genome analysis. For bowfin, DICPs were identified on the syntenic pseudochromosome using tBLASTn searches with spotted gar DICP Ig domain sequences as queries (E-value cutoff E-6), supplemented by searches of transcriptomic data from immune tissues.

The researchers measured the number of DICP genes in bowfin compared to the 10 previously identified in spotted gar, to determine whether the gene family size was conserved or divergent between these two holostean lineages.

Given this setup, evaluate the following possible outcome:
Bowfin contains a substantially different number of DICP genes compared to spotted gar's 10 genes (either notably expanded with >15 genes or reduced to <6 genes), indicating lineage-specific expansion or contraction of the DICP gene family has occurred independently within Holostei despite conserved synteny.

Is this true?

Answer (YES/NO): YES